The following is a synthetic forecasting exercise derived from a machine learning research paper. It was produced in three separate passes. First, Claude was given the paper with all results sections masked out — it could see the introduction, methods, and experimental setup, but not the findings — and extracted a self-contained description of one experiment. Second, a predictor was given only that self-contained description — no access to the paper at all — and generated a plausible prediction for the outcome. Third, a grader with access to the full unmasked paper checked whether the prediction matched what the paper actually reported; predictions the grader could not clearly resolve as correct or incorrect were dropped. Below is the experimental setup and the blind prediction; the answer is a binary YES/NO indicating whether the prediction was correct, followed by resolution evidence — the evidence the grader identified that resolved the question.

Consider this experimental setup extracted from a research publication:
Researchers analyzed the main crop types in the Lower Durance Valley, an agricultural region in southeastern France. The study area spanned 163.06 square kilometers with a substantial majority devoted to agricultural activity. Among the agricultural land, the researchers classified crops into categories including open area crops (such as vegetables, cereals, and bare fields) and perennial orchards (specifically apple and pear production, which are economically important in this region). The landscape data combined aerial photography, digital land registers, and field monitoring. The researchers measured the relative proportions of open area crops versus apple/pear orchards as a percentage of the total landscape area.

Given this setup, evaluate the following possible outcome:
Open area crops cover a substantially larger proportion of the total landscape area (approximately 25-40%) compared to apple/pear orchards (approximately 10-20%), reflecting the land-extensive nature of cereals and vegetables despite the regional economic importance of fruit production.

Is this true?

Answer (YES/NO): NO